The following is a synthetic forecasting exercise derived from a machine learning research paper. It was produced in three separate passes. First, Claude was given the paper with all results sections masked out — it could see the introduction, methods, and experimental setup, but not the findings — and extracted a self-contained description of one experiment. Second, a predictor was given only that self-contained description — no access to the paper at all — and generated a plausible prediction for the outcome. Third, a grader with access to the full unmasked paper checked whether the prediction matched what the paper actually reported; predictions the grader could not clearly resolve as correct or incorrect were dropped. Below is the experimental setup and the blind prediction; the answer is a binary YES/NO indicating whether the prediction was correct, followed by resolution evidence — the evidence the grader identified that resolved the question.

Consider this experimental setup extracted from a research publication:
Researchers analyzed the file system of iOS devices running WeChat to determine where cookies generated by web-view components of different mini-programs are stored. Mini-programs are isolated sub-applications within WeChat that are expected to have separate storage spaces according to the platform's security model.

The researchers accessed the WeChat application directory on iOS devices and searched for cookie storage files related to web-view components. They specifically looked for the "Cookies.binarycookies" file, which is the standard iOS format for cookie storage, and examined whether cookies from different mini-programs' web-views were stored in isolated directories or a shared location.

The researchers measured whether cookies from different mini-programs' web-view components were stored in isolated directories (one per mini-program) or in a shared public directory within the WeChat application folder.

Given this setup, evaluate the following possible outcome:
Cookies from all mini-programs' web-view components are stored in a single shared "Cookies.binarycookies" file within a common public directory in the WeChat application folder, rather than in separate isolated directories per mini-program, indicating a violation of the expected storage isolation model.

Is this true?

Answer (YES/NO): YES